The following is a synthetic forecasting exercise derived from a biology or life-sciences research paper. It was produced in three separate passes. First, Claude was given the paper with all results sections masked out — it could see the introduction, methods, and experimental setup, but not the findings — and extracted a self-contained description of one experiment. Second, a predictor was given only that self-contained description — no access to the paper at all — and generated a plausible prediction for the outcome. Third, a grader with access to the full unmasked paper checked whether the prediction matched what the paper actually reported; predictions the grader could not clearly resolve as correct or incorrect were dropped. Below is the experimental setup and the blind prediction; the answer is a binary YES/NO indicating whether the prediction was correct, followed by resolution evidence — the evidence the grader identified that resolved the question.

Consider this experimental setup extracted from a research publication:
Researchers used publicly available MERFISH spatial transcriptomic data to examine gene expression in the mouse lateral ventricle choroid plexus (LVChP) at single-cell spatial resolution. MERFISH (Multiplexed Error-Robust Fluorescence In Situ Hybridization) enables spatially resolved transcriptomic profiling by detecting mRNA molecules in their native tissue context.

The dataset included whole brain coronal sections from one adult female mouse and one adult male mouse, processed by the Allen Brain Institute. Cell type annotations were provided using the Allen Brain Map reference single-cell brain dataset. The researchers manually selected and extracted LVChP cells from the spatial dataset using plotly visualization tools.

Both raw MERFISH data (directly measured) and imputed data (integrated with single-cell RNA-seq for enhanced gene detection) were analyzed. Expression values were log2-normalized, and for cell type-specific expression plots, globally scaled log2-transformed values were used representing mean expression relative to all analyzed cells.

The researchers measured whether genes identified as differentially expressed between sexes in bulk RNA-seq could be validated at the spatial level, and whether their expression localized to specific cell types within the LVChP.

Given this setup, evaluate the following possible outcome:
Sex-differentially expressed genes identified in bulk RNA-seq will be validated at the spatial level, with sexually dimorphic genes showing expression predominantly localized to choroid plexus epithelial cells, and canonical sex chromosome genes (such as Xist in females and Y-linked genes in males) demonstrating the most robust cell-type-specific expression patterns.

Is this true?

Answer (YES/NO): NO